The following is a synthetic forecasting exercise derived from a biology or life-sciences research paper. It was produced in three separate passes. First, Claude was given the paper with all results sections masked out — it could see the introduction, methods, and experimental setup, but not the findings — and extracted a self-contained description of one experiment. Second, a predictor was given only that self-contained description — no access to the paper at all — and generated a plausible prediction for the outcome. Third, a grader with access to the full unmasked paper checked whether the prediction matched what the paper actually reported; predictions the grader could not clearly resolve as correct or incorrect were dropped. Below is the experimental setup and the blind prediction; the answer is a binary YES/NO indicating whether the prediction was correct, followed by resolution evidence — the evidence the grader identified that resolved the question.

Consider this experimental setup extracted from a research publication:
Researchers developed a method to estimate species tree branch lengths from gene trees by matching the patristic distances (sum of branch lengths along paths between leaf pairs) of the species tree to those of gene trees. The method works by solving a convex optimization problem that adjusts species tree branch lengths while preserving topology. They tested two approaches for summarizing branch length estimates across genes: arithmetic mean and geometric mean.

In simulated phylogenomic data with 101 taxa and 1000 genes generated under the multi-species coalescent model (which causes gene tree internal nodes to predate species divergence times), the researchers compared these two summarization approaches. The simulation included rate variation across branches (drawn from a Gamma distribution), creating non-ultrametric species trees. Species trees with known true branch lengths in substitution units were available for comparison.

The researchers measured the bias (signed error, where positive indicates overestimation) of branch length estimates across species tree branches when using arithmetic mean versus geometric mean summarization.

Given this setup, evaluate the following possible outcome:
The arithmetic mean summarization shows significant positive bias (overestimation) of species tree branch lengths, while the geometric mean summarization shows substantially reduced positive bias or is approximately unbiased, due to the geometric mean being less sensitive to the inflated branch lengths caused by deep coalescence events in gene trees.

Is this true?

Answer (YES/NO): NO